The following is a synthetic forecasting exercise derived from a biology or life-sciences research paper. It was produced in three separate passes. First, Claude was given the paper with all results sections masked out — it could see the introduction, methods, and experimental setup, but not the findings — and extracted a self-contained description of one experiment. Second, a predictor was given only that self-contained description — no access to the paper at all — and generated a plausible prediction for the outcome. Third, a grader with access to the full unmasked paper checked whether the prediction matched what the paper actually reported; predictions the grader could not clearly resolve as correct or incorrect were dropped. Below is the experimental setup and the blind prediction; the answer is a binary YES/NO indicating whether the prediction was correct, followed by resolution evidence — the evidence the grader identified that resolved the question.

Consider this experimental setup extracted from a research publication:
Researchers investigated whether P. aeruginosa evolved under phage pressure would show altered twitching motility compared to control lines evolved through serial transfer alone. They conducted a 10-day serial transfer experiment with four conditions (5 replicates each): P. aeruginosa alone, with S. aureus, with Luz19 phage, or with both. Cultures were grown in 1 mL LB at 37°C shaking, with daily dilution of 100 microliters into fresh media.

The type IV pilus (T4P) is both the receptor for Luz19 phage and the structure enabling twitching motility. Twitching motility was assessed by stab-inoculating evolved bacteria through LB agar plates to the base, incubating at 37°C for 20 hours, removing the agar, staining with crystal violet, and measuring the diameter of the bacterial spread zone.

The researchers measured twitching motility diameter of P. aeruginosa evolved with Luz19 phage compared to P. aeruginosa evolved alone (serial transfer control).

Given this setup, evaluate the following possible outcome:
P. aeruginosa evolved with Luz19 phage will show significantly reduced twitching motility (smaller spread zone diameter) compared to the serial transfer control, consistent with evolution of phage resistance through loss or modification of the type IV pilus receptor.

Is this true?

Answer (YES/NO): YES